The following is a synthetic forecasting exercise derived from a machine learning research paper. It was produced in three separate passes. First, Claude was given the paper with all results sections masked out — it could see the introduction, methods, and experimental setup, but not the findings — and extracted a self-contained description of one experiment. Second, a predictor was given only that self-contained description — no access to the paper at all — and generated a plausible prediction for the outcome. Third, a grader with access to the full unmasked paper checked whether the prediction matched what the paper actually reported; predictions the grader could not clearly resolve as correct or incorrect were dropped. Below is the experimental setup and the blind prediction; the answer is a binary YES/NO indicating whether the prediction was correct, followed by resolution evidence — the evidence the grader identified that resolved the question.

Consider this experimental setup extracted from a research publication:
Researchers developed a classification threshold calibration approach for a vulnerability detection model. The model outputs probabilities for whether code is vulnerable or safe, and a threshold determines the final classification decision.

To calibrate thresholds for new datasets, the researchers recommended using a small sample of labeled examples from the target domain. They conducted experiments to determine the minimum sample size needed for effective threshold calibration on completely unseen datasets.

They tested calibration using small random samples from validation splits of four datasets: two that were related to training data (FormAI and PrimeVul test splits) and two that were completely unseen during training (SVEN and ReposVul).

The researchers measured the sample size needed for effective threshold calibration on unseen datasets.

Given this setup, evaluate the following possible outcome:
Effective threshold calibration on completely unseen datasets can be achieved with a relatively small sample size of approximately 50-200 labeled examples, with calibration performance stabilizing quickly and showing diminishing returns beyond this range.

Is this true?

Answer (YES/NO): NO